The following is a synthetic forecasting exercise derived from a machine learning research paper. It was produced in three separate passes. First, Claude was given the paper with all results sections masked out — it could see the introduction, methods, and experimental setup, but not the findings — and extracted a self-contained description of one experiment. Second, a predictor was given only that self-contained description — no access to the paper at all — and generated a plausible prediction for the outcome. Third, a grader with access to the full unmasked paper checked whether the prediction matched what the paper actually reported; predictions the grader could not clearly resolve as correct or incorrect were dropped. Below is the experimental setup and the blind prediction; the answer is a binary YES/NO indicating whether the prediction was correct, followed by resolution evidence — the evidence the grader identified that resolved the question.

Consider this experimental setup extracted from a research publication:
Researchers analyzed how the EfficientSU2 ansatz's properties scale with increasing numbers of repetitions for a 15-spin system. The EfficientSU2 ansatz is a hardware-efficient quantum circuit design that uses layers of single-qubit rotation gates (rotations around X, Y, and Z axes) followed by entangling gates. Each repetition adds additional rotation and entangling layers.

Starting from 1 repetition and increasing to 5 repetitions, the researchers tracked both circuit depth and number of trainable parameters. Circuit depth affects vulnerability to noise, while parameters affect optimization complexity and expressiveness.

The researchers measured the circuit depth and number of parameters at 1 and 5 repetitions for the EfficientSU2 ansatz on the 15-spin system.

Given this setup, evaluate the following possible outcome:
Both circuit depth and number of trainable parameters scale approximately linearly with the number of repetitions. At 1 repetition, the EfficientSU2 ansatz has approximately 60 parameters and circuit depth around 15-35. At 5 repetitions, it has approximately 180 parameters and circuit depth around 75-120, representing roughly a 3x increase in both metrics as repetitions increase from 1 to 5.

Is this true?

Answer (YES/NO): NO